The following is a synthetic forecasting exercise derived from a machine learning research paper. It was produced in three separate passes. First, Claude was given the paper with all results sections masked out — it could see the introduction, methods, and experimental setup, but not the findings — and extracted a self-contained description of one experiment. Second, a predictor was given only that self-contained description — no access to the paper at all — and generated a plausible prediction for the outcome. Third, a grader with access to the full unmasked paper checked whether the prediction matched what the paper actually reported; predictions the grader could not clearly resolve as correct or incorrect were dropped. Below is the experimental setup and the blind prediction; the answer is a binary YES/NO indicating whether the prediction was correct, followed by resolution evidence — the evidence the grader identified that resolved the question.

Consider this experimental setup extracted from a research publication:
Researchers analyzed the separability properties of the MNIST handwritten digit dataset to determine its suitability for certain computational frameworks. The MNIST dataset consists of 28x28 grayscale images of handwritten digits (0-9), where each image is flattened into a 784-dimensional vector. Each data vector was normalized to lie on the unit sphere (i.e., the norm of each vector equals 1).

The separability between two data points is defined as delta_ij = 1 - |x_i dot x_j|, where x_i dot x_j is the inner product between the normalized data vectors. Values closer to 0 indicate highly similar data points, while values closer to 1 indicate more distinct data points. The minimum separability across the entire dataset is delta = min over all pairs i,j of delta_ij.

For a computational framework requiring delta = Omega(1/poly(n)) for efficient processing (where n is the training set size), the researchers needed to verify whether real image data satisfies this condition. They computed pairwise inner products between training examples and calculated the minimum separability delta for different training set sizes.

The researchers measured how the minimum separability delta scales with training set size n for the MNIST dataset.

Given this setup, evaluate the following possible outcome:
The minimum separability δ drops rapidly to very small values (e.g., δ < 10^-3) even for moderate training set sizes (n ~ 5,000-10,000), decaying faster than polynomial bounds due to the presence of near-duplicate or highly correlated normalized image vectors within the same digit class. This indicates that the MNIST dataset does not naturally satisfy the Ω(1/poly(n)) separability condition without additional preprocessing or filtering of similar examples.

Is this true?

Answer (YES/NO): NO